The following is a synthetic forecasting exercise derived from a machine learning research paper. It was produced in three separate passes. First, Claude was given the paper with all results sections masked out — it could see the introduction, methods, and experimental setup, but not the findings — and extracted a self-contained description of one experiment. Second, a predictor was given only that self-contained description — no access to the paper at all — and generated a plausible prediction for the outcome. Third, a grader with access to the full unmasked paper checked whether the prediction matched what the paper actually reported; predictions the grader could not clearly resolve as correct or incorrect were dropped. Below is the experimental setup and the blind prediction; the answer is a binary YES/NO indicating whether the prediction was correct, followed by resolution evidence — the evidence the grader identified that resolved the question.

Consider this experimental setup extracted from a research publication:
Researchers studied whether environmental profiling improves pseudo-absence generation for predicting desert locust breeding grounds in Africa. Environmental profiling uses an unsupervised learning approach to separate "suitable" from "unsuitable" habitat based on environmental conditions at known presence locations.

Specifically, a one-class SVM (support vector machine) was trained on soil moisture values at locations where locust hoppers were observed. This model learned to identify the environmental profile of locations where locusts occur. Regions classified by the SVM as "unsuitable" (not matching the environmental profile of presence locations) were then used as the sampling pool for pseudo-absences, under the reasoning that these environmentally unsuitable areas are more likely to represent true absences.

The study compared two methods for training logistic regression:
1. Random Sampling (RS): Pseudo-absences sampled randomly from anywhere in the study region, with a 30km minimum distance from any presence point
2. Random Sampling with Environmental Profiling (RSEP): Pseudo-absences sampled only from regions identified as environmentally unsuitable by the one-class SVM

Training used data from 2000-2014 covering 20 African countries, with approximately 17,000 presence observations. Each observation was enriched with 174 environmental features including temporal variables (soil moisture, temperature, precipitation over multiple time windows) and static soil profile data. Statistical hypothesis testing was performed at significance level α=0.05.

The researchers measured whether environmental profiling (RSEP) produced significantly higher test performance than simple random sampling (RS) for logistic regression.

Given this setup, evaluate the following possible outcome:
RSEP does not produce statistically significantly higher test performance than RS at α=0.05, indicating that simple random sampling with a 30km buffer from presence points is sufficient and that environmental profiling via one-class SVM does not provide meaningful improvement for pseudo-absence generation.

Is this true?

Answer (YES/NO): YES